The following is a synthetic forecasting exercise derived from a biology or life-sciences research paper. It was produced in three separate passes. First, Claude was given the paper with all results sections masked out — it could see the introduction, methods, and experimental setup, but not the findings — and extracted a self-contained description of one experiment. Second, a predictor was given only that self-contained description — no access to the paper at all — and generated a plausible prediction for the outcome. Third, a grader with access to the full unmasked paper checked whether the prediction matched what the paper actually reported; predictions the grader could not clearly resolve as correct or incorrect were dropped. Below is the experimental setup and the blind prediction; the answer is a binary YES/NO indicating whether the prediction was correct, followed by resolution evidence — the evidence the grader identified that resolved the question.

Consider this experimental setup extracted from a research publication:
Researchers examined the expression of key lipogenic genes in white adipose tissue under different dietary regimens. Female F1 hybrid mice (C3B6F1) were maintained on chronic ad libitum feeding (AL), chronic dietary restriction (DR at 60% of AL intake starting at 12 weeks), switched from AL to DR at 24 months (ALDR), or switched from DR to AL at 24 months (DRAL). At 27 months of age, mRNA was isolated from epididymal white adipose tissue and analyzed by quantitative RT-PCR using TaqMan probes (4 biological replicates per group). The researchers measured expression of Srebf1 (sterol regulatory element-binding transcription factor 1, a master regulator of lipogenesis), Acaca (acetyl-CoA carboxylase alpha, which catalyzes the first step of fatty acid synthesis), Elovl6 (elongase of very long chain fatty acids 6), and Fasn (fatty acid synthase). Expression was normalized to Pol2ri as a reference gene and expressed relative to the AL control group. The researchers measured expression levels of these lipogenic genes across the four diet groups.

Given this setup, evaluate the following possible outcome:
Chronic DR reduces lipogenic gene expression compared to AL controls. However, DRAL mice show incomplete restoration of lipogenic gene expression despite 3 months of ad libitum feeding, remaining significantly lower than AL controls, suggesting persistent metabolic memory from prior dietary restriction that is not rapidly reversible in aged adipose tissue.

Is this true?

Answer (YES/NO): NO